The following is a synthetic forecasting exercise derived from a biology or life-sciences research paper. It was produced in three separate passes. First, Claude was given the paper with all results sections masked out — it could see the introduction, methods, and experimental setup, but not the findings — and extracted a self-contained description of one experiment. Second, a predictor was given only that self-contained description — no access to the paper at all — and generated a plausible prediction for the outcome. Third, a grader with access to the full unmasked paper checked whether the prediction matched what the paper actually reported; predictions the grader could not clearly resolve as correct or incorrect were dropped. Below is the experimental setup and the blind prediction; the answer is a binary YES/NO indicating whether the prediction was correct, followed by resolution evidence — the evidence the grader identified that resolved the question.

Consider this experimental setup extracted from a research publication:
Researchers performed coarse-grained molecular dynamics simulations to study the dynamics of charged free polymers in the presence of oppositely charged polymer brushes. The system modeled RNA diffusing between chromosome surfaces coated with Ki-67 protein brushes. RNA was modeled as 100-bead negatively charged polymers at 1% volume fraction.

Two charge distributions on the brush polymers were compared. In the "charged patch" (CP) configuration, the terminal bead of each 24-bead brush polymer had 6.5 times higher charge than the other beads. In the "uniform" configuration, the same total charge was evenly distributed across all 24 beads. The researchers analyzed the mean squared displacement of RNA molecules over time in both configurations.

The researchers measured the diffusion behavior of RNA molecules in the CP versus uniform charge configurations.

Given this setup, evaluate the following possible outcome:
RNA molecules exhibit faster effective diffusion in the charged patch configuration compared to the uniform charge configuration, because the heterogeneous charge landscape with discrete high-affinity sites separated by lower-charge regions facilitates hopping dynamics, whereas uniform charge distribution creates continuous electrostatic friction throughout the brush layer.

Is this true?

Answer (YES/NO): NO